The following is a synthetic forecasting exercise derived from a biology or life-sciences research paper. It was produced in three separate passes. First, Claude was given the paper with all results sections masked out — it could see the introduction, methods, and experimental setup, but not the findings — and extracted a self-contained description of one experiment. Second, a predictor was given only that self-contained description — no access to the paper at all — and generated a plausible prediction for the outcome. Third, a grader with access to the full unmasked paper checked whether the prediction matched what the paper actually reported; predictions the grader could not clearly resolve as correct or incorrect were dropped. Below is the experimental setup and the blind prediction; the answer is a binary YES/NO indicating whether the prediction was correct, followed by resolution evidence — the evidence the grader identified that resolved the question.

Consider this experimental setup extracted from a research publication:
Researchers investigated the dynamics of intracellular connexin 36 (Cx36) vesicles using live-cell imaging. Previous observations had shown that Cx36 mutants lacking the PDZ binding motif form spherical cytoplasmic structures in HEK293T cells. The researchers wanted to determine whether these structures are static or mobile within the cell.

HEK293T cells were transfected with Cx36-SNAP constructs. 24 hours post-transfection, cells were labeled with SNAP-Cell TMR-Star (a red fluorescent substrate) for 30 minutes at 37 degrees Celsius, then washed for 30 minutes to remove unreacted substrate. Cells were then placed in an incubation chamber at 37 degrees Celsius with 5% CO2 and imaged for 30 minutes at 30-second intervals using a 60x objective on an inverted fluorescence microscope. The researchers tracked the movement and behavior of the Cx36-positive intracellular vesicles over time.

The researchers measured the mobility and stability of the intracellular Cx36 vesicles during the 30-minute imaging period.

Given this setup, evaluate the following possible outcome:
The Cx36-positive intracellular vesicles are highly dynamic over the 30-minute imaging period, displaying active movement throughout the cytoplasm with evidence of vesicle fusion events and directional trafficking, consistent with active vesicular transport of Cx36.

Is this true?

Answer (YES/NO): NO